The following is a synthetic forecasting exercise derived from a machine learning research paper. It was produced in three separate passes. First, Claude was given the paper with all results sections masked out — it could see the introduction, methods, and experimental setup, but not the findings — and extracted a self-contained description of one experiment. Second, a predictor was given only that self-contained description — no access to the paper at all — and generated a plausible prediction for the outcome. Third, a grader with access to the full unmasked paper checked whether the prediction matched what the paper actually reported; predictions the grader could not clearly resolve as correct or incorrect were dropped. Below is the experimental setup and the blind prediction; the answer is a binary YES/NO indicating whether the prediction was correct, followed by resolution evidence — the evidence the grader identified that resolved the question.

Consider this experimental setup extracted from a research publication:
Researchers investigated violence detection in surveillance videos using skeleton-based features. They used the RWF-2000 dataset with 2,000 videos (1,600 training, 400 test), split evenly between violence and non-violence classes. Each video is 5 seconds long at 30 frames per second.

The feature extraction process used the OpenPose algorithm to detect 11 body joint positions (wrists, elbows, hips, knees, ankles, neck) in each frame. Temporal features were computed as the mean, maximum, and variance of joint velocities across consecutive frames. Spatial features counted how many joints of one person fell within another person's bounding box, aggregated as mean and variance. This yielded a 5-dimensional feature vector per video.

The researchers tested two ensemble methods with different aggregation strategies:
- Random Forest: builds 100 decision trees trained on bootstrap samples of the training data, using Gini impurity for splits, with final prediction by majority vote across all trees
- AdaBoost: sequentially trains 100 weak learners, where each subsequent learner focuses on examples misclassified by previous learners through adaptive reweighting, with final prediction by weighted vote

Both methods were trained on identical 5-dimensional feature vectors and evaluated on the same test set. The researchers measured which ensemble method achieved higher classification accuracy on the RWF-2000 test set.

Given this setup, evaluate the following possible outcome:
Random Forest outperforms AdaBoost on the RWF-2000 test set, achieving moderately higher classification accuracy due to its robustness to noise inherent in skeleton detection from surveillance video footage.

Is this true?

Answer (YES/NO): NO